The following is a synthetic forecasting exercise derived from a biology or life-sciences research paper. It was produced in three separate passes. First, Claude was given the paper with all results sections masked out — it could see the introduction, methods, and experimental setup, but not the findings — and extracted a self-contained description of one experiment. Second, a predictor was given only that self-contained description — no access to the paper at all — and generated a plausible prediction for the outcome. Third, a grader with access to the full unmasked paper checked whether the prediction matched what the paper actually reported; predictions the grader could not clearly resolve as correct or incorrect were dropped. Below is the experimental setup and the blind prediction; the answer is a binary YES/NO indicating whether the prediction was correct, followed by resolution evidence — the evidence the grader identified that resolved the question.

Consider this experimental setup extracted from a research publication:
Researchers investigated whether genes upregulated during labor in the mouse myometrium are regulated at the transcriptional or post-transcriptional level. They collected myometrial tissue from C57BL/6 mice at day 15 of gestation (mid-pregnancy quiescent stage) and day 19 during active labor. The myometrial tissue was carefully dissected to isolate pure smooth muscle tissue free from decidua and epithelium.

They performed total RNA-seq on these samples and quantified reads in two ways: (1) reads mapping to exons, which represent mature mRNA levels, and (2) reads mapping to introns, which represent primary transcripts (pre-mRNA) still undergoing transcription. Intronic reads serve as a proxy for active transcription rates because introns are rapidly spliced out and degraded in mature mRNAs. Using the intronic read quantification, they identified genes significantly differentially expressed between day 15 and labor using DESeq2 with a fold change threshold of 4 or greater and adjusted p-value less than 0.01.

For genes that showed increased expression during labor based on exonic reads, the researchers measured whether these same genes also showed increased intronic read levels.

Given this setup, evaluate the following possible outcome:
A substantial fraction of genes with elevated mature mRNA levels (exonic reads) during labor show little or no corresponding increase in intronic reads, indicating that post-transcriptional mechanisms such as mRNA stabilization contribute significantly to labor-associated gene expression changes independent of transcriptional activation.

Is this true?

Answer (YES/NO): NO